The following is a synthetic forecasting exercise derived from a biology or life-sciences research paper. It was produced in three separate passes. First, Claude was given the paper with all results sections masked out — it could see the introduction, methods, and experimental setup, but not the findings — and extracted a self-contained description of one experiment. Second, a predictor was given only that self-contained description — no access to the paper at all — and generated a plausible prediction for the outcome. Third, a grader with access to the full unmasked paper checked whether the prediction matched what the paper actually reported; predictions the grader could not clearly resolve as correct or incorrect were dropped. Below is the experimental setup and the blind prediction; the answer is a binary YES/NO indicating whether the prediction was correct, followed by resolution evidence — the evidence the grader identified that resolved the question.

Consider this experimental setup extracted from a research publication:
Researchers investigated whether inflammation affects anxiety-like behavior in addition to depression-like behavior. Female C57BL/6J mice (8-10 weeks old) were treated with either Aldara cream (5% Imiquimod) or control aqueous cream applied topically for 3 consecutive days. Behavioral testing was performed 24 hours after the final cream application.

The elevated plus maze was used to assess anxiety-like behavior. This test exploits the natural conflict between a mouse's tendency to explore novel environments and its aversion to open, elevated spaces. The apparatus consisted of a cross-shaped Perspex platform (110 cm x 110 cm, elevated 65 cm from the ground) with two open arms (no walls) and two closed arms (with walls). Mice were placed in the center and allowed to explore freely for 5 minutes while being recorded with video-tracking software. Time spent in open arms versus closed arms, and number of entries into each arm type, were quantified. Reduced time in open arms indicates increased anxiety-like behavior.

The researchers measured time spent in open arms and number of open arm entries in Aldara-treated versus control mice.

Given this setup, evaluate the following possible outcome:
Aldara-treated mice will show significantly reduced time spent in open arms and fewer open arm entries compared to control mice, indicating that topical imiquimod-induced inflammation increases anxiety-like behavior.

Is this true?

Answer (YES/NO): NO